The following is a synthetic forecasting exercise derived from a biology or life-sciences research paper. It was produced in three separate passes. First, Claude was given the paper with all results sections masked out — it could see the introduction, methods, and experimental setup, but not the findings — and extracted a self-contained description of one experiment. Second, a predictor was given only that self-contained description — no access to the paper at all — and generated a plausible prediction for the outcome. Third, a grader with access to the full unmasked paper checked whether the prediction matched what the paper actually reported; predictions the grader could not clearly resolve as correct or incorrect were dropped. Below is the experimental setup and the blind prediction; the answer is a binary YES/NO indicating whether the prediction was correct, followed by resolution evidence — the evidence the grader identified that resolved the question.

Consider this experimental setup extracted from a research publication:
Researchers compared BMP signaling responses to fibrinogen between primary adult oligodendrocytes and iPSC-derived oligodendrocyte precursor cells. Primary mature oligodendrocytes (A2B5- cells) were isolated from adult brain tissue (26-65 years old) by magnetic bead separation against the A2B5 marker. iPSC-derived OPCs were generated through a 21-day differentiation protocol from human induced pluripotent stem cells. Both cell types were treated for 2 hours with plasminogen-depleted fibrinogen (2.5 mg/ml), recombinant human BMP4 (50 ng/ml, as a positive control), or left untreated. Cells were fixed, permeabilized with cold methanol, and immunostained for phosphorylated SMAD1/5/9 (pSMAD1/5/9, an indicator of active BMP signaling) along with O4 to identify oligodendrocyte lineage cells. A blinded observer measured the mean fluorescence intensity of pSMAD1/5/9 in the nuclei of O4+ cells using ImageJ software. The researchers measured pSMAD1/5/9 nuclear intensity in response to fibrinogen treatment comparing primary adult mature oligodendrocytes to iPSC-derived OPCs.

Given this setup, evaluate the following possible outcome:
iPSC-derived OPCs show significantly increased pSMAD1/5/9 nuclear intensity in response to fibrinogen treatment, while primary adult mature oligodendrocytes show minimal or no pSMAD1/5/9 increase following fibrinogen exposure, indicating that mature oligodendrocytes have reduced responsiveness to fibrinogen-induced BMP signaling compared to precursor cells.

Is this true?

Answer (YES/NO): NO